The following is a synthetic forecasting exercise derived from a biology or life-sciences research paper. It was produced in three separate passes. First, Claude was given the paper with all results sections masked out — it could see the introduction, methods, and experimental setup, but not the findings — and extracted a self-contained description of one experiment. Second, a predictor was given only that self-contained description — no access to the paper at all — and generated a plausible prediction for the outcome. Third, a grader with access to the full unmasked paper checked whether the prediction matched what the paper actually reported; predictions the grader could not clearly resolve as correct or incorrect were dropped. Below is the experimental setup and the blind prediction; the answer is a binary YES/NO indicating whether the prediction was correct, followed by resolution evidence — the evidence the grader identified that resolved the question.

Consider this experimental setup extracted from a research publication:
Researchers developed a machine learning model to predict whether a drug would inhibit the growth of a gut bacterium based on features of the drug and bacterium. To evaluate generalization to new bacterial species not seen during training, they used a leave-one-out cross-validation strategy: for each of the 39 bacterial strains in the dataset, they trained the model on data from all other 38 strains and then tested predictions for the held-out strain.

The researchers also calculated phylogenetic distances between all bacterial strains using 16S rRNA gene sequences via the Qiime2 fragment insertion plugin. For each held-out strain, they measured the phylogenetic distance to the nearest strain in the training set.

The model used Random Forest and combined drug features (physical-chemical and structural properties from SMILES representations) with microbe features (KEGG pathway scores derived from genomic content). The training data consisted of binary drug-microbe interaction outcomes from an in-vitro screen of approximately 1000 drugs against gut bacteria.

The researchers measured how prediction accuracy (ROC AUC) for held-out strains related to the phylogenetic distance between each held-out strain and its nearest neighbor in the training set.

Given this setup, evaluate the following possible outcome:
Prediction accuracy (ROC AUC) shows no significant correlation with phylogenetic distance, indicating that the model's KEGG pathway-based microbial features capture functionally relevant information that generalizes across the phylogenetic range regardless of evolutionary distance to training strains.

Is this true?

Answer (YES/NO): NO